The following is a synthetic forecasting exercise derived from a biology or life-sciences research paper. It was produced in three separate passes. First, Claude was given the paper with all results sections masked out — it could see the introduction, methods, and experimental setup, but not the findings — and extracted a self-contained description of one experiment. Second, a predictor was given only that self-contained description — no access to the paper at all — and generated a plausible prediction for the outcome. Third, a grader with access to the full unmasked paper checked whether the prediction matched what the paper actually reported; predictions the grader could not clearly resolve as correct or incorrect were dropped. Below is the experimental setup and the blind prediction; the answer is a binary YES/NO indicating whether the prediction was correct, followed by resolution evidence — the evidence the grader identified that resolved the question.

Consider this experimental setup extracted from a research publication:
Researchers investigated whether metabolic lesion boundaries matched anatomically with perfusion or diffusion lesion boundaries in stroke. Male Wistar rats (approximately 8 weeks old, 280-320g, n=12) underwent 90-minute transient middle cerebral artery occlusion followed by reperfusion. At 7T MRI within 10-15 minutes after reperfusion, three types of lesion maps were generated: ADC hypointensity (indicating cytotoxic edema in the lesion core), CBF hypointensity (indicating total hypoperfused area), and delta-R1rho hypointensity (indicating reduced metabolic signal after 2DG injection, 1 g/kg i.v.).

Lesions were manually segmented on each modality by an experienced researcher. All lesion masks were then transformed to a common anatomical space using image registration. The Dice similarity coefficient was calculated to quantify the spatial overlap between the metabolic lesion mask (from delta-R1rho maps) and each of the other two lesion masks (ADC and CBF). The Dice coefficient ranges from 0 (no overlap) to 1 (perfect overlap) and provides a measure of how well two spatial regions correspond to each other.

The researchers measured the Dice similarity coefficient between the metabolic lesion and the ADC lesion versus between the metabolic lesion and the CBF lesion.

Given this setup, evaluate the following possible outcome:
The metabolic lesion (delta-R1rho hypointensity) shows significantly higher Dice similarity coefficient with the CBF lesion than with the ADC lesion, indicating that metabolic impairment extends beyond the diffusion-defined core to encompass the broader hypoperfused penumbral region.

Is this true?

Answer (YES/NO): NO